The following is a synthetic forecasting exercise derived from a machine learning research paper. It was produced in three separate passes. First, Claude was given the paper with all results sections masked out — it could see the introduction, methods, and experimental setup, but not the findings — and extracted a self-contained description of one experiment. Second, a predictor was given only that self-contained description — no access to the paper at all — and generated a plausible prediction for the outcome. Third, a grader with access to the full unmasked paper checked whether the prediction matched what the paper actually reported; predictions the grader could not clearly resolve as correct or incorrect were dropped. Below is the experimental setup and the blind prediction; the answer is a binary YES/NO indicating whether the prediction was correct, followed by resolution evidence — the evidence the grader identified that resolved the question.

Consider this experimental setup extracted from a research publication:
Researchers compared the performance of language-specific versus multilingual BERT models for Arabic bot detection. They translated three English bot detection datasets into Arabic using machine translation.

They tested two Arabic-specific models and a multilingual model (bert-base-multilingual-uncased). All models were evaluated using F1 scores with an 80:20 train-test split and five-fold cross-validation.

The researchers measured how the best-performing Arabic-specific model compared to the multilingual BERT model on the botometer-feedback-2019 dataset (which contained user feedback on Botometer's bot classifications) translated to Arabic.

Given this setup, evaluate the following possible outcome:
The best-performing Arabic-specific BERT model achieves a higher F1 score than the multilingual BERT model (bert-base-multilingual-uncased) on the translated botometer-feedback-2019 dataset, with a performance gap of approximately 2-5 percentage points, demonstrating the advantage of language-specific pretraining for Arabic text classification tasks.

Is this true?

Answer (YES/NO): NO